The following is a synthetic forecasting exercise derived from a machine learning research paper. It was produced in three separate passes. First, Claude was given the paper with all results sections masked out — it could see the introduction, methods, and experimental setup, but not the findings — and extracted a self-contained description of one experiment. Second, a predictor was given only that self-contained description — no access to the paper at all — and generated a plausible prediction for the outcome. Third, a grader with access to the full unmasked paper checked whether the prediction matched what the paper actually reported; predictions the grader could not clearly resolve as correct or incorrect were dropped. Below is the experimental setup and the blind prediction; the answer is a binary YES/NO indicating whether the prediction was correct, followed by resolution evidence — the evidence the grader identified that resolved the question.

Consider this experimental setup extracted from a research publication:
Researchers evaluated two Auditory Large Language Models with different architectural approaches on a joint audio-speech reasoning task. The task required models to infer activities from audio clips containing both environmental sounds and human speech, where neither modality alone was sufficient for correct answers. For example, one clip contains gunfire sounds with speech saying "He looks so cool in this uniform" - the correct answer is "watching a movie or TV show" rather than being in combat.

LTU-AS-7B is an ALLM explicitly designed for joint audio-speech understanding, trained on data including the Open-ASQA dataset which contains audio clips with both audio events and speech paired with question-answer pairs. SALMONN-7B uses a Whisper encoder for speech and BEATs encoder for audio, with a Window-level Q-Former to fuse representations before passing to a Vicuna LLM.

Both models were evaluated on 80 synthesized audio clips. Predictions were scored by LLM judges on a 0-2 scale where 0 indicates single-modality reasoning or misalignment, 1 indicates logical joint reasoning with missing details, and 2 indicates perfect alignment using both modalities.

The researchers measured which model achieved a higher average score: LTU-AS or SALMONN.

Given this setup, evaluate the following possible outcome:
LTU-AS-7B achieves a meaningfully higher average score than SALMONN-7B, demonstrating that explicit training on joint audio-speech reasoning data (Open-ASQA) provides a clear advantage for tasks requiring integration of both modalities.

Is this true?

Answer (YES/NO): NO